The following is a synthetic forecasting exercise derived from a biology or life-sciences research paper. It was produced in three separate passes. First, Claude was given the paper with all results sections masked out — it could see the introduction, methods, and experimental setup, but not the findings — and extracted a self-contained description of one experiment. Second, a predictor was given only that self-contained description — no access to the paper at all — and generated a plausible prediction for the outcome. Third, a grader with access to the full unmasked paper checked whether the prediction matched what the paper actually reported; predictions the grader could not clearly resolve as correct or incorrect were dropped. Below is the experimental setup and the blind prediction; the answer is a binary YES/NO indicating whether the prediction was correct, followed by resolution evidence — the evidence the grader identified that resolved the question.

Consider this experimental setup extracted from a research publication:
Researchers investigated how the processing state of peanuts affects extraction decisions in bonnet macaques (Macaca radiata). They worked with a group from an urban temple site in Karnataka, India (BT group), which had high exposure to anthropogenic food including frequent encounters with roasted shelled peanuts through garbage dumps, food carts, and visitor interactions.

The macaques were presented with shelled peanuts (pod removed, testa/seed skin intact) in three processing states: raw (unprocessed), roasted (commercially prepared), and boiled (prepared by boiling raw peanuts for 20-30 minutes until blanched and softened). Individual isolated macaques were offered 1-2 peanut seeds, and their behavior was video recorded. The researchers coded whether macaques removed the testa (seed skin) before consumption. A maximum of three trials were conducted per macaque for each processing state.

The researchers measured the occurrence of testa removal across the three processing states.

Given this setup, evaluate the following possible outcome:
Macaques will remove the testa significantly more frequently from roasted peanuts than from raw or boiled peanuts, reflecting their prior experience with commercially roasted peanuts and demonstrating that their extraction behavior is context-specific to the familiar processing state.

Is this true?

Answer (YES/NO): NO